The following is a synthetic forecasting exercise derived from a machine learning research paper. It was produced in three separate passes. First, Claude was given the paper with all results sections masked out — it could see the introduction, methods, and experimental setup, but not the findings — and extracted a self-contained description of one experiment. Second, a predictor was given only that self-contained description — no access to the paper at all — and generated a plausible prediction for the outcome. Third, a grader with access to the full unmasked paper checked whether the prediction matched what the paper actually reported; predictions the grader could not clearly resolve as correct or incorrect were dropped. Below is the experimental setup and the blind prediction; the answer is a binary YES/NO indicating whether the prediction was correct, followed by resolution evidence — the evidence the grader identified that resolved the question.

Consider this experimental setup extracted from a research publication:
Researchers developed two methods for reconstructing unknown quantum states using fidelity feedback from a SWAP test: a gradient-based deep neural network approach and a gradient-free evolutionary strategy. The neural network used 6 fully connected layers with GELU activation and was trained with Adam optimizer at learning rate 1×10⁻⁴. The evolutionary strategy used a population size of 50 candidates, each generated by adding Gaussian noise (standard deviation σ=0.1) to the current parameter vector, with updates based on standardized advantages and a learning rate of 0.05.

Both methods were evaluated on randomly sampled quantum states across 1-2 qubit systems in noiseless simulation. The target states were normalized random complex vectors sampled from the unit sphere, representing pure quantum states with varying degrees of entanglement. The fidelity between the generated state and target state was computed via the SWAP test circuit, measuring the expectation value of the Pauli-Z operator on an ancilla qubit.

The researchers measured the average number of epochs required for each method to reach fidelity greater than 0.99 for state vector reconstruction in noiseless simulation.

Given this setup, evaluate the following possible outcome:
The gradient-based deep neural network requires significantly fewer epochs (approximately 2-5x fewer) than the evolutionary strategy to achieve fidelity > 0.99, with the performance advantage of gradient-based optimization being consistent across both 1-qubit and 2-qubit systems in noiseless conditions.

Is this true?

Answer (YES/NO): NO